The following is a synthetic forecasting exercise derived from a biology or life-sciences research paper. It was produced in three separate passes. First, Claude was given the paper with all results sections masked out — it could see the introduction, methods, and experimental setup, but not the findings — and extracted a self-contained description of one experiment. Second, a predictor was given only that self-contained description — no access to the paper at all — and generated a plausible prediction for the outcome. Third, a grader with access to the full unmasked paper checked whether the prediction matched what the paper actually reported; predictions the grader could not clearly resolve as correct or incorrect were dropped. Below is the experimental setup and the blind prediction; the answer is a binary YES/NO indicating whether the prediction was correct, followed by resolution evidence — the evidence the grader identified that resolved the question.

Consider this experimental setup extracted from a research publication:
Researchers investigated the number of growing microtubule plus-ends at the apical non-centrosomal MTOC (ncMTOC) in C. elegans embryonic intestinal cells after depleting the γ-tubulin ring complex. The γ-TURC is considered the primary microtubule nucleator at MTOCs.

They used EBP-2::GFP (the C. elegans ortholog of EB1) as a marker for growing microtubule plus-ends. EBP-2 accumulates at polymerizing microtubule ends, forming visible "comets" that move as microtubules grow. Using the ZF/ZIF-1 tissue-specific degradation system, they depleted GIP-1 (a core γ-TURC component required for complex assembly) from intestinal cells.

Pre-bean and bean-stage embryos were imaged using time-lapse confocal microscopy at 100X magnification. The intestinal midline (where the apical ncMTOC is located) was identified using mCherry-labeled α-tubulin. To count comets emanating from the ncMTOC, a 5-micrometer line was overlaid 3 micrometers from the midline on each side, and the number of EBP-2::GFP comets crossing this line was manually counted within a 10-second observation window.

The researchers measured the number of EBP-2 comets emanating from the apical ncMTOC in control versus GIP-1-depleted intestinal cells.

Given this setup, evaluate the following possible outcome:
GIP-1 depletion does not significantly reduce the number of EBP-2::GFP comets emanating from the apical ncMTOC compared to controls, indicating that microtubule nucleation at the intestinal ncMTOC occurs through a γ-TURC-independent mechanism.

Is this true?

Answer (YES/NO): YES